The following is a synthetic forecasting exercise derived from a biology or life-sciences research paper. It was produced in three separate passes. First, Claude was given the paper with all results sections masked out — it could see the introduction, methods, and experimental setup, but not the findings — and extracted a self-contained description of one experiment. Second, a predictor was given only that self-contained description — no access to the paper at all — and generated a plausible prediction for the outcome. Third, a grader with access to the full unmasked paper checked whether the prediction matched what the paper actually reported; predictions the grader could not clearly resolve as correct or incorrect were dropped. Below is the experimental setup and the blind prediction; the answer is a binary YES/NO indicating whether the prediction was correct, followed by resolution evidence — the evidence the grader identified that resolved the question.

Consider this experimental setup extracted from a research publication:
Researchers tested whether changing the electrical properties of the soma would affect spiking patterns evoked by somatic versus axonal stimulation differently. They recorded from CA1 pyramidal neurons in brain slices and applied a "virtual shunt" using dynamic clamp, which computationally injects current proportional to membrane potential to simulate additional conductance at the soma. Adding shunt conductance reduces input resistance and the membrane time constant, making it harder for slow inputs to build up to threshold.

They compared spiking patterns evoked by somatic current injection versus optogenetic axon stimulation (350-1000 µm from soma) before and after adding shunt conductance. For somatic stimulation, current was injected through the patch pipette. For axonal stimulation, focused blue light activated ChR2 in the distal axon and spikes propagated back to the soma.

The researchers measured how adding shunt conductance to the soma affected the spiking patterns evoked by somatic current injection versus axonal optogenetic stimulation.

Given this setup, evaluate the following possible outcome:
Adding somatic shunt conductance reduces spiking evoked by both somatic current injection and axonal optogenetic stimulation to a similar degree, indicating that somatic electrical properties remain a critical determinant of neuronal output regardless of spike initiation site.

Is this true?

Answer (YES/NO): NO